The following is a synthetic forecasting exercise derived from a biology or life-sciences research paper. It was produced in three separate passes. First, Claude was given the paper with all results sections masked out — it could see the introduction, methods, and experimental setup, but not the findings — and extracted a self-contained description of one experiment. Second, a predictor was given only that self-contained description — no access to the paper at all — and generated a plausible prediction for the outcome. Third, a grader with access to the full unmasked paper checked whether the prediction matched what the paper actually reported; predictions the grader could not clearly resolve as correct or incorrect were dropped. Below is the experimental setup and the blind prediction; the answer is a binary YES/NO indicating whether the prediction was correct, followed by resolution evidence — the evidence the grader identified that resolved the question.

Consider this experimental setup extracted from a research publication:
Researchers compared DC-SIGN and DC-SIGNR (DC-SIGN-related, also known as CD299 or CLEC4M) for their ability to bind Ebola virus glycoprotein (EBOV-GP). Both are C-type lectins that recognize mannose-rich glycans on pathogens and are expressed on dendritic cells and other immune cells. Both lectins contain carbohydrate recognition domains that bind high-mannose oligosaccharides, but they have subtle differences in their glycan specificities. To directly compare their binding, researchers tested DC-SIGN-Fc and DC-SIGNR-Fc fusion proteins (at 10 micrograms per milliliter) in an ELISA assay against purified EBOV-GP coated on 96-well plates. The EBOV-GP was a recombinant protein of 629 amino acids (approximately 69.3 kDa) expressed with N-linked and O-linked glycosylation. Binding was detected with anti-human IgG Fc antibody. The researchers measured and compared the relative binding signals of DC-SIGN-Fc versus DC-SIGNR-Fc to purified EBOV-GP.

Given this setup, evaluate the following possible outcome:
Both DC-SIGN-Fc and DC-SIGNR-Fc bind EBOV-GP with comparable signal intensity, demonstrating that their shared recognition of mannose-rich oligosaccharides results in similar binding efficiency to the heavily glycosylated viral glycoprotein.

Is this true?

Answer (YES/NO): YES